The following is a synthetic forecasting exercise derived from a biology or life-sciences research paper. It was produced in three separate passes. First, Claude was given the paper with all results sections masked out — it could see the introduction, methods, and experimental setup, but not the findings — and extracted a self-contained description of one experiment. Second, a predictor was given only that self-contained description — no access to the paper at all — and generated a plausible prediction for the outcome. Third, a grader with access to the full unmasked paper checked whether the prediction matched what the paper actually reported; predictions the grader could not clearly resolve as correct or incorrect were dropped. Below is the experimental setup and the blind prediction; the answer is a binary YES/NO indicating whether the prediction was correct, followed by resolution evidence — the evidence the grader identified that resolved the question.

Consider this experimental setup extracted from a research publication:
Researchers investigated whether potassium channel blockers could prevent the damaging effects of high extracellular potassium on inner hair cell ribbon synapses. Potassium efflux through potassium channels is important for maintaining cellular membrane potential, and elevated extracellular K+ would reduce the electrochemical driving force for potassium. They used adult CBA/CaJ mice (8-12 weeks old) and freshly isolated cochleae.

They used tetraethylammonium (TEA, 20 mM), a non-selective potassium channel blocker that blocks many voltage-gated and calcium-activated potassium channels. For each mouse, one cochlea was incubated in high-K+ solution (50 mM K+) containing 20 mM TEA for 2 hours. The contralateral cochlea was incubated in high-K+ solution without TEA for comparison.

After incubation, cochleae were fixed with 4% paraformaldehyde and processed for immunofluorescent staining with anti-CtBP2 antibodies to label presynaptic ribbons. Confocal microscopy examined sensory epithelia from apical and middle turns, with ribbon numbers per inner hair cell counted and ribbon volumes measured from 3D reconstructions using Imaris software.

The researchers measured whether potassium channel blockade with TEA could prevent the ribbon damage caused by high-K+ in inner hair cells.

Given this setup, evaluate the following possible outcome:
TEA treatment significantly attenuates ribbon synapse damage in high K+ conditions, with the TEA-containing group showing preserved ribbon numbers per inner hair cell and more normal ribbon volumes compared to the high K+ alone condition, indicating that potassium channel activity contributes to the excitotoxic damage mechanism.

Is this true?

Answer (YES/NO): NO